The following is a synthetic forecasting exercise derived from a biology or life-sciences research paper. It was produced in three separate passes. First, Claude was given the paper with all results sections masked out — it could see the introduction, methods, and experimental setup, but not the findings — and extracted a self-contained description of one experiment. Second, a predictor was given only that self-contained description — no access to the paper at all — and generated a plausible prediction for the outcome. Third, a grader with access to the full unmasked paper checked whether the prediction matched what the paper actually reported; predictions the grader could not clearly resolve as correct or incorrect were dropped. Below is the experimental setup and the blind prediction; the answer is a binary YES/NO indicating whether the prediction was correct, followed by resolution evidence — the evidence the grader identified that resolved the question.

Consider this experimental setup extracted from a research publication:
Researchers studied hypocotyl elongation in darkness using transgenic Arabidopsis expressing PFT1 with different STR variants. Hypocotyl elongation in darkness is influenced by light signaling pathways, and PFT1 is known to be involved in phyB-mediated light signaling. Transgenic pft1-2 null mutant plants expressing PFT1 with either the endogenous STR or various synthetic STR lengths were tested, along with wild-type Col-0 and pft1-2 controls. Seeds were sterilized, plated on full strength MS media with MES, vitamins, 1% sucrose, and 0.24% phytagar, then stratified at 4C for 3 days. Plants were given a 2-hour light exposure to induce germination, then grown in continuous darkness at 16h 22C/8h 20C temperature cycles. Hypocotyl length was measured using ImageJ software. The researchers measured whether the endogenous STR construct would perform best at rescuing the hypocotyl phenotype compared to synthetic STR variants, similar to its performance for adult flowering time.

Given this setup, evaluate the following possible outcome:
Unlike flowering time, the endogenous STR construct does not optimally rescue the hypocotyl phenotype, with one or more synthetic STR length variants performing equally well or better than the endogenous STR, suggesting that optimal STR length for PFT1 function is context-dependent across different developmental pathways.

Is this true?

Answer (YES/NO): YES